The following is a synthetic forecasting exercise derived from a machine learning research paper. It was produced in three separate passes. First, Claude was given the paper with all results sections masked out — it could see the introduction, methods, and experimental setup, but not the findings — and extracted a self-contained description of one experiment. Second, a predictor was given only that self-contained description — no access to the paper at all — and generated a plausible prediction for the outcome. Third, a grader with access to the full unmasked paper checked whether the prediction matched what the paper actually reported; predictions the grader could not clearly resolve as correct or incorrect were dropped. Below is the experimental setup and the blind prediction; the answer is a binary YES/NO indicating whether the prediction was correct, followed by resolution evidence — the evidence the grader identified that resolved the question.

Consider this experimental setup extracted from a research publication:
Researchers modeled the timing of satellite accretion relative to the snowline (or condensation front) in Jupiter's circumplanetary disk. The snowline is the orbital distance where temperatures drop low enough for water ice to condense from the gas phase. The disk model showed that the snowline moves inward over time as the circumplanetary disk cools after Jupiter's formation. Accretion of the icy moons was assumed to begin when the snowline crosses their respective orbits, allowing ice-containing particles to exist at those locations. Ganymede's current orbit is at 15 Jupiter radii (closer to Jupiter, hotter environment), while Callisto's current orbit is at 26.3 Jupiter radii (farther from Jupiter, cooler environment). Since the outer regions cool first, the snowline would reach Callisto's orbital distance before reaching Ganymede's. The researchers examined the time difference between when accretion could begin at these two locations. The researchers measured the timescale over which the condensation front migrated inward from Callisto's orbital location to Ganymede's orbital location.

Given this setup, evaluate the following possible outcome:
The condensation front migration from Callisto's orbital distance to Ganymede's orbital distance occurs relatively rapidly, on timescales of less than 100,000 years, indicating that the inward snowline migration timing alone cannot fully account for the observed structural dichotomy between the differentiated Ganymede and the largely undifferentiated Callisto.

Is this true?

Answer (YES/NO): YES